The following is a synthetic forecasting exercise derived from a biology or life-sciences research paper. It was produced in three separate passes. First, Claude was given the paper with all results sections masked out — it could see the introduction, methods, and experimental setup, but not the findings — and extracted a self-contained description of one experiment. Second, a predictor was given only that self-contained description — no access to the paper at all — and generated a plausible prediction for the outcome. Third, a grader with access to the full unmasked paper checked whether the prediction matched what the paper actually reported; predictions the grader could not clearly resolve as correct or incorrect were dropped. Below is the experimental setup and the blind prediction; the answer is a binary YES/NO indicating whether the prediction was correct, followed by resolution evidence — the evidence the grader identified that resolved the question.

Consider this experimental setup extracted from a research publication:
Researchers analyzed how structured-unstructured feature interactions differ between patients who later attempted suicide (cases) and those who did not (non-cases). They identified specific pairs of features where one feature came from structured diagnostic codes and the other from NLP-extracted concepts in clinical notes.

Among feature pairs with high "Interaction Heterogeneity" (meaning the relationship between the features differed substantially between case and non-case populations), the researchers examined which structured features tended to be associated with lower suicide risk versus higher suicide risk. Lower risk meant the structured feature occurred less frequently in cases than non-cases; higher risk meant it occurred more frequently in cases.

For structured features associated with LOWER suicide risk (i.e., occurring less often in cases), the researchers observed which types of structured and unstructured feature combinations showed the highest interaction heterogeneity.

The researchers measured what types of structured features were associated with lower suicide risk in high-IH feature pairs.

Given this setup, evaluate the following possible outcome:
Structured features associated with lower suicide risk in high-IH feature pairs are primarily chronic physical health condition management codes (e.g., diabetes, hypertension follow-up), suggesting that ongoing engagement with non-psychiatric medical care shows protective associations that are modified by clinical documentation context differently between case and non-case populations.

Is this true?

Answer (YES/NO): NO